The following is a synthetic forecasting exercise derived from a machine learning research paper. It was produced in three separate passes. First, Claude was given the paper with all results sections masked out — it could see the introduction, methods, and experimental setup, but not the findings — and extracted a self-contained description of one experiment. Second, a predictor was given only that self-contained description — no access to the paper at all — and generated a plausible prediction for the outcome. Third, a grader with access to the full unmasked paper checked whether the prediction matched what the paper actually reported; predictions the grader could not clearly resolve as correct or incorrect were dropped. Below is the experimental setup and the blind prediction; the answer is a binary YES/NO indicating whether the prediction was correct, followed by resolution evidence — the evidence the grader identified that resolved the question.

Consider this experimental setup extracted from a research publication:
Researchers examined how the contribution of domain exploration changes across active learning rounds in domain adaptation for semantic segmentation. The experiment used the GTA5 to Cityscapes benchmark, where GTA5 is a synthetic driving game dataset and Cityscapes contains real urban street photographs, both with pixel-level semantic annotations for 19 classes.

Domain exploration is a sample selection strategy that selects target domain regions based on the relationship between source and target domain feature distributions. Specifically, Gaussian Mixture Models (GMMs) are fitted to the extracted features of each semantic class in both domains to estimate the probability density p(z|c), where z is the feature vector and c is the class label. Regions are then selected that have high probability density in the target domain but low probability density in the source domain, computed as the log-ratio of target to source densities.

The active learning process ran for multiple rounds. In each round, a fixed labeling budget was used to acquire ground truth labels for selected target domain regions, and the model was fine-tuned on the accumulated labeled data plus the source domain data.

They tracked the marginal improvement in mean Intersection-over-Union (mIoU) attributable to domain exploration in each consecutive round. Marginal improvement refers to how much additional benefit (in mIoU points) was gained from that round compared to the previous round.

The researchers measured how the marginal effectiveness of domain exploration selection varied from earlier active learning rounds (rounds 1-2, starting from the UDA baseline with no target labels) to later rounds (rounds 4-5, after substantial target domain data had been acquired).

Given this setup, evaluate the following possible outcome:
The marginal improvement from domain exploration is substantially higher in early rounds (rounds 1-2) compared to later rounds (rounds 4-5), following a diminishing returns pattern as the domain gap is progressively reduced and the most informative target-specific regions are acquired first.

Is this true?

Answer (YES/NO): YES